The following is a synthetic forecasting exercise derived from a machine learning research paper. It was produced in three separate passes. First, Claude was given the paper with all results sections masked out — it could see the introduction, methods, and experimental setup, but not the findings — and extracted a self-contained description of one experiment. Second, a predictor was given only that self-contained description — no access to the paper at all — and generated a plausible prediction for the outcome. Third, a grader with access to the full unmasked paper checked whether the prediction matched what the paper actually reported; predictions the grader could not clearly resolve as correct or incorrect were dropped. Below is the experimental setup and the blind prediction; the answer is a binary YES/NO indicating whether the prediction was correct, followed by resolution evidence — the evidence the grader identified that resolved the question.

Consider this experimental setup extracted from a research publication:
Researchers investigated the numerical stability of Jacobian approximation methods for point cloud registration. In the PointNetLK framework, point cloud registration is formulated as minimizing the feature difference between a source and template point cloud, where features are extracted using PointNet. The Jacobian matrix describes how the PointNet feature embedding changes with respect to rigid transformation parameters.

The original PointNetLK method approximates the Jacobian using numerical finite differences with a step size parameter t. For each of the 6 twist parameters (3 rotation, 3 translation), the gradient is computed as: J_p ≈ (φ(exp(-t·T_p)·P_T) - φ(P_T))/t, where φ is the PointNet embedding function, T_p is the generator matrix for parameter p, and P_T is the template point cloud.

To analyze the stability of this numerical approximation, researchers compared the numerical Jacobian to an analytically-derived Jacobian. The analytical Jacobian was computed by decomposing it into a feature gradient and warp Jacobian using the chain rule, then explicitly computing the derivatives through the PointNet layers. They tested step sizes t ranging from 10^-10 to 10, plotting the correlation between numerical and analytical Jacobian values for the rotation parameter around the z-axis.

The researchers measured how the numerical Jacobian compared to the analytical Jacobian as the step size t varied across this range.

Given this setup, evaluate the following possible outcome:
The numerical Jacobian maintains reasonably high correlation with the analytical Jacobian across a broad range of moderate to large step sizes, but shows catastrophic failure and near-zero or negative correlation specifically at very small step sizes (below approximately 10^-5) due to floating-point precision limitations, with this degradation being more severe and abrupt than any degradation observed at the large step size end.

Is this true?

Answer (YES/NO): NO